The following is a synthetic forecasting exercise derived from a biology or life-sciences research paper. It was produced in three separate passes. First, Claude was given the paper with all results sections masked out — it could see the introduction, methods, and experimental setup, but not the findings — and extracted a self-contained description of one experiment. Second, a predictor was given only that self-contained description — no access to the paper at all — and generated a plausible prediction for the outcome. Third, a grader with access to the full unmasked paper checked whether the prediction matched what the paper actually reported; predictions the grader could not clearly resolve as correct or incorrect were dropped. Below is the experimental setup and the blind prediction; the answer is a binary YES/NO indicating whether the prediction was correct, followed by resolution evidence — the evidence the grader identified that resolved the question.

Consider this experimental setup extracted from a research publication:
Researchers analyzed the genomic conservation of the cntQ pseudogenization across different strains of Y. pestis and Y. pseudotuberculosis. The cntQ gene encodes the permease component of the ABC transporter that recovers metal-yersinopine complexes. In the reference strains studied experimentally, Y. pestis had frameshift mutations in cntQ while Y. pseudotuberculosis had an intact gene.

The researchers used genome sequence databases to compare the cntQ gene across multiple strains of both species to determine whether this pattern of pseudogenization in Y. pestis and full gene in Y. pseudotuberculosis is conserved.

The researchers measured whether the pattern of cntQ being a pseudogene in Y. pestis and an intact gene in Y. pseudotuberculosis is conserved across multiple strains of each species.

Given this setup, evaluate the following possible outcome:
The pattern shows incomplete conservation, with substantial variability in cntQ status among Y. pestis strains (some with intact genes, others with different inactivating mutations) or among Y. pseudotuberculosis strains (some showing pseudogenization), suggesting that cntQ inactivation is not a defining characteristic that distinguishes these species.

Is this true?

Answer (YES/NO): NO